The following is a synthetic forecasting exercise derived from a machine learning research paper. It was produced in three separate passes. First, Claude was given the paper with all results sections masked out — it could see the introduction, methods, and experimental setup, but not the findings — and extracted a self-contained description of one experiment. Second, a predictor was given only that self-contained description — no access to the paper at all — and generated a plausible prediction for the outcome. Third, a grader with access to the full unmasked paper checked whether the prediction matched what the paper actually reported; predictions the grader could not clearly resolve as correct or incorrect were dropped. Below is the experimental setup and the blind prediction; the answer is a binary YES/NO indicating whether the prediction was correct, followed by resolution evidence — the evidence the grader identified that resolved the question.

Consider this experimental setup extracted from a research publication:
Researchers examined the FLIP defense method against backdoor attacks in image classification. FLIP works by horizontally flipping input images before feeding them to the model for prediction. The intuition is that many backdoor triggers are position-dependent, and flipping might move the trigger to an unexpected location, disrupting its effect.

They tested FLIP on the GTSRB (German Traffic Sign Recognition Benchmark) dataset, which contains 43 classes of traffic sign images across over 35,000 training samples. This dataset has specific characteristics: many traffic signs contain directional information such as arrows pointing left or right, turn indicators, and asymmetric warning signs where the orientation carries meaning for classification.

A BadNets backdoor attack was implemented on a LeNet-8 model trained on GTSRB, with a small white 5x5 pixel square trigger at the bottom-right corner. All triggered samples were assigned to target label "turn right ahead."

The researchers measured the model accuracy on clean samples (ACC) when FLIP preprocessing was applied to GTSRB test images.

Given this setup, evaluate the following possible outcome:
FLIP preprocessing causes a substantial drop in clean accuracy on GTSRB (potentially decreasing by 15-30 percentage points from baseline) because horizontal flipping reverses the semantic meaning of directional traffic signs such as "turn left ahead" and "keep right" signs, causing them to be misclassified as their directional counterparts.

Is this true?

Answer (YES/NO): NO